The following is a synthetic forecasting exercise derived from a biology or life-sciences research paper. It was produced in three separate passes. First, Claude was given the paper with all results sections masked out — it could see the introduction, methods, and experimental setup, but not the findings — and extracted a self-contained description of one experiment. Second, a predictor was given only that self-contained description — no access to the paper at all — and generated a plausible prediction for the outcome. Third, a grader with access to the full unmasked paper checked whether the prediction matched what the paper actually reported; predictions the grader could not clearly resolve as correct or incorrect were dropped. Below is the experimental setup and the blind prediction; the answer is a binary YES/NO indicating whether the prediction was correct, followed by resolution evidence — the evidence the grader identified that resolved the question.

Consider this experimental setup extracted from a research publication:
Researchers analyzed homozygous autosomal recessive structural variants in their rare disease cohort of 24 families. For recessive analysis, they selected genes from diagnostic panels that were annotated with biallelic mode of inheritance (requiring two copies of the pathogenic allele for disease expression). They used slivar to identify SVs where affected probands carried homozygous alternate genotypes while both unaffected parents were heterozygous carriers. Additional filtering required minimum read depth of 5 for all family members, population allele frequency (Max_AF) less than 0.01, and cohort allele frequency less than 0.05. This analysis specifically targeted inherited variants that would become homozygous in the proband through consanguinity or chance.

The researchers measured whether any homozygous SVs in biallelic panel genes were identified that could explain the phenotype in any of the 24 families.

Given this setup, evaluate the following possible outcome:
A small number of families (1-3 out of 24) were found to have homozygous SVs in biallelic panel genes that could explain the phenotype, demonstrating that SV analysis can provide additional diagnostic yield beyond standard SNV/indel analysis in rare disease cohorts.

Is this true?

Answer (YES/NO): NO